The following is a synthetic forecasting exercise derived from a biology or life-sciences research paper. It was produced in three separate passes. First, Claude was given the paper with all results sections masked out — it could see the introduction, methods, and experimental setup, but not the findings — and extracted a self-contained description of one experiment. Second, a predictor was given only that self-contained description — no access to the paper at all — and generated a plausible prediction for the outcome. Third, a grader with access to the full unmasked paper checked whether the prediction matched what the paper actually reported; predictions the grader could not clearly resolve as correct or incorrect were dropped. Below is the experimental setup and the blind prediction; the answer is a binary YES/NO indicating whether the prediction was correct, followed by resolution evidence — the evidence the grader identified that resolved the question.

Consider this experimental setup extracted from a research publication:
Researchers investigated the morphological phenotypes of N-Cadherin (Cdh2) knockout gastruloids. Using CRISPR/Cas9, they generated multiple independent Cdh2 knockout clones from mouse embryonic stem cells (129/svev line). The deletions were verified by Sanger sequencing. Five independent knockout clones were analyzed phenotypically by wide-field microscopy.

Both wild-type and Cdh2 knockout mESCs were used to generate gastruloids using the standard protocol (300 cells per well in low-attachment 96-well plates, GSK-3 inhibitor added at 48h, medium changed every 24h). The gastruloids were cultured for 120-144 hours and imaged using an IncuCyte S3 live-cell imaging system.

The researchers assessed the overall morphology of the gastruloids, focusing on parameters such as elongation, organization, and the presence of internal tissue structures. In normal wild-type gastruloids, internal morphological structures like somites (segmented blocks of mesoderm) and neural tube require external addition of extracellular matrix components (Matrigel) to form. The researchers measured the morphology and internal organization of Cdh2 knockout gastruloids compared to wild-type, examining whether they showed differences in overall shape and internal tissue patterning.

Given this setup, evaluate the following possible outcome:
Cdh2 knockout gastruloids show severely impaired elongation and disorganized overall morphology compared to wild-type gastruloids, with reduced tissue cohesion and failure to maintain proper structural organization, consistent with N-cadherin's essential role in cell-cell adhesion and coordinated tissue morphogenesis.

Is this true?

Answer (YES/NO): NO